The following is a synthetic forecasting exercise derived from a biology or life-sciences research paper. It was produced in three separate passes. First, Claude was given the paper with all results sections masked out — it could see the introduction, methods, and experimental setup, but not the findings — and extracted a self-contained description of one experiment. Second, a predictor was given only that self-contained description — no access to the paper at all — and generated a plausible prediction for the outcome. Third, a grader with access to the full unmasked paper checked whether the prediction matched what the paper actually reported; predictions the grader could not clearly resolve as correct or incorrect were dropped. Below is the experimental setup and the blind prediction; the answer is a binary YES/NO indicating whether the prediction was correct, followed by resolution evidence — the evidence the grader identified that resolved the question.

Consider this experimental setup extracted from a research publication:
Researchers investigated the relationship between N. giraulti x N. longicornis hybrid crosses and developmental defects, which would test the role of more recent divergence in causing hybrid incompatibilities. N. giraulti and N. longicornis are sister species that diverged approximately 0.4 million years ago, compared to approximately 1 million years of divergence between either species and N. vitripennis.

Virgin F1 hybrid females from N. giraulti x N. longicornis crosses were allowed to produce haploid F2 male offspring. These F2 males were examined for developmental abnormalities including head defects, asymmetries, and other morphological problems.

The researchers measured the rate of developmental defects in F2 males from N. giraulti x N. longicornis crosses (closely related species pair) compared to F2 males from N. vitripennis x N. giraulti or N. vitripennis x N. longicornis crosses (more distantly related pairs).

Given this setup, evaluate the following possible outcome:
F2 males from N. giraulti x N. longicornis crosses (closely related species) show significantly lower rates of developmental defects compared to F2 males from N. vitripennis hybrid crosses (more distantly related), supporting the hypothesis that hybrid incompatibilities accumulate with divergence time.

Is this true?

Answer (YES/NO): YES